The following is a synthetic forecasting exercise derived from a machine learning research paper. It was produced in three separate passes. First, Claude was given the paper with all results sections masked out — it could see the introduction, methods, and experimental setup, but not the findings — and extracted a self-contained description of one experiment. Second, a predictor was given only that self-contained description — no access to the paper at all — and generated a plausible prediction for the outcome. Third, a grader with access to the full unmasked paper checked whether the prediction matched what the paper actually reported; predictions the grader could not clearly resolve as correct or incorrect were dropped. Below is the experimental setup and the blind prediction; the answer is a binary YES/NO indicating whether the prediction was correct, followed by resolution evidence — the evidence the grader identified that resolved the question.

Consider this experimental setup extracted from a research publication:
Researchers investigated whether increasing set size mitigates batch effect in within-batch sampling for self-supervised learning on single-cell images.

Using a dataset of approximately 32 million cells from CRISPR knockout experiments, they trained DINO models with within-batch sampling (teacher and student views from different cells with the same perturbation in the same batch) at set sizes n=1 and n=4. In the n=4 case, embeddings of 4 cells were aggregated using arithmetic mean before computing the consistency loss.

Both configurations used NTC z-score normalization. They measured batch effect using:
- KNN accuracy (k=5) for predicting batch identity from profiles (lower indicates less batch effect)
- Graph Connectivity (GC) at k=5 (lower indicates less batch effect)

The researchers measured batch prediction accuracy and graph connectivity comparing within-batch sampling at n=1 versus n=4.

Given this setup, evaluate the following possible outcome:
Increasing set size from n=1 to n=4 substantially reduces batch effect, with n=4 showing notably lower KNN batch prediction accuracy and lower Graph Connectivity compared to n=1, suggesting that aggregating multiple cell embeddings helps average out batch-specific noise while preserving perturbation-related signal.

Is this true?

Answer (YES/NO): NO